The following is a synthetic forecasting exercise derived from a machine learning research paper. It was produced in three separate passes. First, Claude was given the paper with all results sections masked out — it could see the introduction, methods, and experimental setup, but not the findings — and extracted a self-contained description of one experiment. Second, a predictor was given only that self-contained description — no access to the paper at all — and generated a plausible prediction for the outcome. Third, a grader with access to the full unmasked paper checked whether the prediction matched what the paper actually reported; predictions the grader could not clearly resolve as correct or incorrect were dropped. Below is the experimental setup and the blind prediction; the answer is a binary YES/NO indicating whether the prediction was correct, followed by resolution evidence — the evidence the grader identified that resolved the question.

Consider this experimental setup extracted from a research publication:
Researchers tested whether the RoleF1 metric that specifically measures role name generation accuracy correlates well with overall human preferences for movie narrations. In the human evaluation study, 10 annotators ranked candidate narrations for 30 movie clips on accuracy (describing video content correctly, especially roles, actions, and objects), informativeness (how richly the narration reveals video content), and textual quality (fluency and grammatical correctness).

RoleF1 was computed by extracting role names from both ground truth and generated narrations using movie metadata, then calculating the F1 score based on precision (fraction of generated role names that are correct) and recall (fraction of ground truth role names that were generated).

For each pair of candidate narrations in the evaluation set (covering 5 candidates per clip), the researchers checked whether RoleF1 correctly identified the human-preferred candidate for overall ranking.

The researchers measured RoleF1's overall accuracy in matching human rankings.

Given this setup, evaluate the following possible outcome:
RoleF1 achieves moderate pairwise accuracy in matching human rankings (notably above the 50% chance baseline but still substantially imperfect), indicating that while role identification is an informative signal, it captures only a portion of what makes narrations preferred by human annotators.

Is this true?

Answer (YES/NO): NO